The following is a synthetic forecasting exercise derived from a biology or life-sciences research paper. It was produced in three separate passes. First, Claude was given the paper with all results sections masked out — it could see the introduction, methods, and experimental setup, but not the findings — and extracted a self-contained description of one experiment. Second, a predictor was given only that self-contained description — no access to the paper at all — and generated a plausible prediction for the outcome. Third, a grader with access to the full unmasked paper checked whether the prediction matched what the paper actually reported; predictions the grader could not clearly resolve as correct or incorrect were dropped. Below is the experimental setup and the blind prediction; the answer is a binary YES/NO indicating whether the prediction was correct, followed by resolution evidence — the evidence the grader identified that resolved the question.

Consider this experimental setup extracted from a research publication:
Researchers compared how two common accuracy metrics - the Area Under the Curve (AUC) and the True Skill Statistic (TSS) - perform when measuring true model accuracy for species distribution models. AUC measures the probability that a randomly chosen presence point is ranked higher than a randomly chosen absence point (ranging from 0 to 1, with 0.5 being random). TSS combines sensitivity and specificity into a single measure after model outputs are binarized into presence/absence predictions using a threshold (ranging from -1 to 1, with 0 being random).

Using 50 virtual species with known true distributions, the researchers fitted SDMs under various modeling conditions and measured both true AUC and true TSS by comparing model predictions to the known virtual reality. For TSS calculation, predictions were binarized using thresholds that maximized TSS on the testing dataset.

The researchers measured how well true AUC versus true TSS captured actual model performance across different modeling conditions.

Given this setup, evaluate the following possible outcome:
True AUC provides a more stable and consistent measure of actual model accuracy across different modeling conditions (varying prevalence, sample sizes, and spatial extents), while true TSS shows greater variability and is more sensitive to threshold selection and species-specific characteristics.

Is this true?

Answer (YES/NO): YES